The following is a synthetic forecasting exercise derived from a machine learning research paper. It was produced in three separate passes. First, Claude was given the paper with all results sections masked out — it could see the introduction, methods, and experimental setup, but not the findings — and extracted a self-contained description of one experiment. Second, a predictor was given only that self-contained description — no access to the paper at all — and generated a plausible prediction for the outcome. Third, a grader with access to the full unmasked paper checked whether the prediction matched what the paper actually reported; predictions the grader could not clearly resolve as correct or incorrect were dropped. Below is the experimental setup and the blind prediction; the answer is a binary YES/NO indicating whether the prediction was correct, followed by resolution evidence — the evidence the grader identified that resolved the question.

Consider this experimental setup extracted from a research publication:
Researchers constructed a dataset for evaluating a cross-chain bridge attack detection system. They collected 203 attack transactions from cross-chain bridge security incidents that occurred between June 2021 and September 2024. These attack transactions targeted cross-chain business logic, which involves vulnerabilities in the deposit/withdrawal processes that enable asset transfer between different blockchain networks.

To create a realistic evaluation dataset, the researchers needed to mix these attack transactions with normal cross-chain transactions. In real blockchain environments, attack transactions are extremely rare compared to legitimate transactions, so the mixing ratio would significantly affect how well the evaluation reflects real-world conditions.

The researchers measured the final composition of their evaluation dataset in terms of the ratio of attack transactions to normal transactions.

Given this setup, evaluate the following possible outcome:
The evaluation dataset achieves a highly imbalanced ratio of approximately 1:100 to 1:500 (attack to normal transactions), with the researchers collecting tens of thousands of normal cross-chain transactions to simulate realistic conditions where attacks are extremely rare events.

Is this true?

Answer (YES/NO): YES